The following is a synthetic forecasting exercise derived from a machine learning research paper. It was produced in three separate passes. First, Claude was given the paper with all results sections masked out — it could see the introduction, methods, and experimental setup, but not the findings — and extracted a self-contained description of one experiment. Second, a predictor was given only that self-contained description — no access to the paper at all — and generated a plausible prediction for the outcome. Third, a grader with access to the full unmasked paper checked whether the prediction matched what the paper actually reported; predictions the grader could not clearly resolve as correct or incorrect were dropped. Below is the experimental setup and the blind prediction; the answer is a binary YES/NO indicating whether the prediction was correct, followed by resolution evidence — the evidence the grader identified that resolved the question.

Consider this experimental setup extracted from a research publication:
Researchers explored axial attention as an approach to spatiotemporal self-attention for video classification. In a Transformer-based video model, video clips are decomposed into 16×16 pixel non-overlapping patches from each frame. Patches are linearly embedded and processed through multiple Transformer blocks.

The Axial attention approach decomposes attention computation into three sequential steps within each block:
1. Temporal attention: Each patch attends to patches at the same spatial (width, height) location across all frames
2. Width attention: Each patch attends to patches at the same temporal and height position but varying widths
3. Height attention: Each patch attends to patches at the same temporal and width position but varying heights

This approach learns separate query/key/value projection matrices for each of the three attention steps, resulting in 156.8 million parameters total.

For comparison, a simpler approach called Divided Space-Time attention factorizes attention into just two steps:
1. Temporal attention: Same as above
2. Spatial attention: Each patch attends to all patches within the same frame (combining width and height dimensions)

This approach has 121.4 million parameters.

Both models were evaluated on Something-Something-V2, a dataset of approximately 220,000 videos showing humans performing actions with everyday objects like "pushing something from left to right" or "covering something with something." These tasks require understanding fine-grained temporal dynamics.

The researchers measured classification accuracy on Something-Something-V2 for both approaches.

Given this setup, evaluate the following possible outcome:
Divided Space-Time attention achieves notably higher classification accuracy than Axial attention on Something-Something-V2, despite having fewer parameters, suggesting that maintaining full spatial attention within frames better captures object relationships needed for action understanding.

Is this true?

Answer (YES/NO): YES